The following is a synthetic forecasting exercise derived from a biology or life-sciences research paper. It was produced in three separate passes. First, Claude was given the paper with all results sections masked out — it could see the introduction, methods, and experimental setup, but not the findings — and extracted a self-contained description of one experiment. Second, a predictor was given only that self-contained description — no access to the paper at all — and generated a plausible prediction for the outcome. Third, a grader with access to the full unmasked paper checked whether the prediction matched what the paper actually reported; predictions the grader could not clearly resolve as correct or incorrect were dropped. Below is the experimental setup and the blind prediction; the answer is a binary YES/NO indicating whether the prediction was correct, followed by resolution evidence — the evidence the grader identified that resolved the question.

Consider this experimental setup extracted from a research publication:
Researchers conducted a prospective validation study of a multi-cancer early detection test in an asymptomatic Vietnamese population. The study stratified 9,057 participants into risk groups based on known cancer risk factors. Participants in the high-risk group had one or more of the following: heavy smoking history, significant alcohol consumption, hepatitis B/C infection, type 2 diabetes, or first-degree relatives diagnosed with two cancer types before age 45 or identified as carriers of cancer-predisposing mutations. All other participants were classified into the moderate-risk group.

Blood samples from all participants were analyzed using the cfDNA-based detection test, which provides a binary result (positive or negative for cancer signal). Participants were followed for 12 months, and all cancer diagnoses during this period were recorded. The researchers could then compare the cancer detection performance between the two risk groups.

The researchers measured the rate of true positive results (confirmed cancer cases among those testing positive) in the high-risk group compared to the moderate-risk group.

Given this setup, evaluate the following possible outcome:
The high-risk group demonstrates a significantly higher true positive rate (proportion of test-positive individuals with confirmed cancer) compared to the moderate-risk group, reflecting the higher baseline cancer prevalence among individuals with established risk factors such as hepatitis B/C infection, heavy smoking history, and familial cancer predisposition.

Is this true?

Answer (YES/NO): NO